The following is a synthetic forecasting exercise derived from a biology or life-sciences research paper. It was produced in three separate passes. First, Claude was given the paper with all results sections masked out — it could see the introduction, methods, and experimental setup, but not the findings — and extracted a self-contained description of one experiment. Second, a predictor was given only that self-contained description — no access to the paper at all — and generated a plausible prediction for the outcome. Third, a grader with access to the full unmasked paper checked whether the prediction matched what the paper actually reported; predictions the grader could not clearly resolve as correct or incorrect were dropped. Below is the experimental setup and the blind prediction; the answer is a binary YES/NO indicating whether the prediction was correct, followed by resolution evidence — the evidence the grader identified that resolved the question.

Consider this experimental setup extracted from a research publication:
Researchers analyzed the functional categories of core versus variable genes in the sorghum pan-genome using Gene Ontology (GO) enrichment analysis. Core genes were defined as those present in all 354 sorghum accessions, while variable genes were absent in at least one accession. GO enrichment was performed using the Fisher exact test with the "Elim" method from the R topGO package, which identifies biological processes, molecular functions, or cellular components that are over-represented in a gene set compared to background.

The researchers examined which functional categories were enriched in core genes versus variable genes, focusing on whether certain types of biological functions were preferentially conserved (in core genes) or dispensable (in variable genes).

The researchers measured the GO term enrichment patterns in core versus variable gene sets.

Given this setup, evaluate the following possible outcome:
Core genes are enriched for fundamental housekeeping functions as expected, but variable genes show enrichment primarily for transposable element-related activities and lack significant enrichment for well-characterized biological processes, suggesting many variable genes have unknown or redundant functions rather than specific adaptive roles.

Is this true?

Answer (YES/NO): NO